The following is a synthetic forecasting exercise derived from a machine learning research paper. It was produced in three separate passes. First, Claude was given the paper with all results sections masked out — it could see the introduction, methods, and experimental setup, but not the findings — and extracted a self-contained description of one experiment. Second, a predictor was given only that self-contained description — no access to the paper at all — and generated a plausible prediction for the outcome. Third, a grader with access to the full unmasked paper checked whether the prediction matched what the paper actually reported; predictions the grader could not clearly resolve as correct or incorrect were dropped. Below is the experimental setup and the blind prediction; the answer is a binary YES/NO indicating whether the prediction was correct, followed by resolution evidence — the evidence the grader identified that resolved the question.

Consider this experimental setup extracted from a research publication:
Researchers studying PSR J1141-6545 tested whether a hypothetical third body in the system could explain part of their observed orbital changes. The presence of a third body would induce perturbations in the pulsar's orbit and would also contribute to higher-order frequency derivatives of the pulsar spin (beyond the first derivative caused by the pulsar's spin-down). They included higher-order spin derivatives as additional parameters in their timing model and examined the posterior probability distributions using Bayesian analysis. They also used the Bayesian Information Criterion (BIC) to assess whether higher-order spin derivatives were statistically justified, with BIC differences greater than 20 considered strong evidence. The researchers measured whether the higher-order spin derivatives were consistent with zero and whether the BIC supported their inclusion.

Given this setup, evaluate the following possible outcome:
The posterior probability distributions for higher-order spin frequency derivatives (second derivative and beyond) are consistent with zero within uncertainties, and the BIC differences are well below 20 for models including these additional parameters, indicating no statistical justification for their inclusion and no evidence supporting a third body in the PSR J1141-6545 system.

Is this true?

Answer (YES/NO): NO